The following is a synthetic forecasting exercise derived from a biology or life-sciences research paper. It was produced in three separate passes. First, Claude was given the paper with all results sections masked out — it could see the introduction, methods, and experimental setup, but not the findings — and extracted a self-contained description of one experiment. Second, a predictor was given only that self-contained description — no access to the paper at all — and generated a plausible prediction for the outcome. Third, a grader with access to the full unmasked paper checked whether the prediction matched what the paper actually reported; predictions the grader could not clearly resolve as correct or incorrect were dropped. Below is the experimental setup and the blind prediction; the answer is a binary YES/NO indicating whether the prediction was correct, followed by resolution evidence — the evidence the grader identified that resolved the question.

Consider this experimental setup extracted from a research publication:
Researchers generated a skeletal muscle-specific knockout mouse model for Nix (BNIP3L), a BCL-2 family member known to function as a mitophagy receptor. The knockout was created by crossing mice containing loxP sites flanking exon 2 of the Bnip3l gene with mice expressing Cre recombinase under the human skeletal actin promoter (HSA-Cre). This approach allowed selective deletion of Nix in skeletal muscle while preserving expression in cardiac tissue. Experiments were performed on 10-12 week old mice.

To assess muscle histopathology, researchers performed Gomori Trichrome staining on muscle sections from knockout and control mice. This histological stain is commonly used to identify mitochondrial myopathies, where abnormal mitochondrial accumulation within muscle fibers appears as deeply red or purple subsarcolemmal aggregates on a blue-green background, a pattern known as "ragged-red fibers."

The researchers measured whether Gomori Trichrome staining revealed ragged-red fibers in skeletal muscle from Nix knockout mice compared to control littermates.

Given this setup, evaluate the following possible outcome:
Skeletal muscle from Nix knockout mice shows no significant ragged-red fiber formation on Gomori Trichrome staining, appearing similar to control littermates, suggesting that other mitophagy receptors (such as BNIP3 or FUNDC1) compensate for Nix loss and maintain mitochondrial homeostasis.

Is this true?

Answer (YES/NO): NO